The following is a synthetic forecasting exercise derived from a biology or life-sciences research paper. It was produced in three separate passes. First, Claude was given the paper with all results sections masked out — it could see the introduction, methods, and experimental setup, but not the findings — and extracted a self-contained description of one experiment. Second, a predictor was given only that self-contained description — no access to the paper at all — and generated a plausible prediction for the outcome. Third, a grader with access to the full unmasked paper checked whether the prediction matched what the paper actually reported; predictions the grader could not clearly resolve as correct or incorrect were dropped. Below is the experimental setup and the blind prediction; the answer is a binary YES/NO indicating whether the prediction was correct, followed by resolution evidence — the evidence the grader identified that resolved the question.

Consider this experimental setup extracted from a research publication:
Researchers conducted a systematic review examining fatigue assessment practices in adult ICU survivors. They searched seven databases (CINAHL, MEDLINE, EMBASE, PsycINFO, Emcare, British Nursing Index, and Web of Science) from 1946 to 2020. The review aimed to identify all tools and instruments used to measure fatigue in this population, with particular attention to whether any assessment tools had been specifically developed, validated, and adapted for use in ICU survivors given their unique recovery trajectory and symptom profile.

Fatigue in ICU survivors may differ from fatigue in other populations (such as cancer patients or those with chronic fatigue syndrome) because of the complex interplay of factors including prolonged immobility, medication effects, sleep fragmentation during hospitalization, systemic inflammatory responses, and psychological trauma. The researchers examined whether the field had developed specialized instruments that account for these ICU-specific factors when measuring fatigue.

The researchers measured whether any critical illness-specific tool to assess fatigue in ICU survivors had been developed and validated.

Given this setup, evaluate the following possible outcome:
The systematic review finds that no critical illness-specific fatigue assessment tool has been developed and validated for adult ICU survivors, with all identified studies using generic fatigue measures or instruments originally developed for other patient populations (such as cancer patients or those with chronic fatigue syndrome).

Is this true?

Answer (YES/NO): YES